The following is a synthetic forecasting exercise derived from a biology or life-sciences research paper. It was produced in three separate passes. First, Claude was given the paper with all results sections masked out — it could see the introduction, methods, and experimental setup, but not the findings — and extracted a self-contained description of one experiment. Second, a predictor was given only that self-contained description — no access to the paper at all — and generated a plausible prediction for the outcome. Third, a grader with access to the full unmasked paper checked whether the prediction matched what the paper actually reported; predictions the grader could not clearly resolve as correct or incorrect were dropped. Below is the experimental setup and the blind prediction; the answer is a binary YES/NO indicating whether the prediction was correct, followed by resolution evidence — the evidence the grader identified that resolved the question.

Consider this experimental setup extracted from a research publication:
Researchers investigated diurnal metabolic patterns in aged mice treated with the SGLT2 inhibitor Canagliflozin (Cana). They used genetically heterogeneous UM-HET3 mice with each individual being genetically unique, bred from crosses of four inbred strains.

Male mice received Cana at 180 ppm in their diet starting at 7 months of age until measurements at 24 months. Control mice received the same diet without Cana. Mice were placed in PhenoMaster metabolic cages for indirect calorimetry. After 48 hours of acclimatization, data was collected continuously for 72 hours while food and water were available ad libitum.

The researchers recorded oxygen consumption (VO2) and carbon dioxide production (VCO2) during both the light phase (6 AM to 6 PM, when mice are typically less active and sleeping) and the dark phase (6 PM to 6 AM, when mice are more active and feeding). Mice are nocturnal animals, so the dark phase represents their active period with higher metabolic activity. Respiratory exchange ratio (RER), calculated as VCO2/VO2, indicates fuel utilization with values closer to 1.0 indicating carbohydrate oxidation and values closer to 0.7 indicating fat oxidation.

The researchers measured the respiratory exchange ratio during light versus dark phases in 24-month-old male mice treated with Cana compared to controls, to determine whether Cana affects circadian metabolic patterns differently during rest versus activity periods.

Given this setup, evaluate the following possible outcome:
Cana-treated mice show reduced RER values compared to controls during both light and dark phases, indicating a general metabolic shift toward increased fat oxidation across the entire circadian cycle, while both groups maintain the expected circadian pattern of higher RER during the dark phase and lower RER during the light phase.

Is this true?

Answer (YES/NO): NO